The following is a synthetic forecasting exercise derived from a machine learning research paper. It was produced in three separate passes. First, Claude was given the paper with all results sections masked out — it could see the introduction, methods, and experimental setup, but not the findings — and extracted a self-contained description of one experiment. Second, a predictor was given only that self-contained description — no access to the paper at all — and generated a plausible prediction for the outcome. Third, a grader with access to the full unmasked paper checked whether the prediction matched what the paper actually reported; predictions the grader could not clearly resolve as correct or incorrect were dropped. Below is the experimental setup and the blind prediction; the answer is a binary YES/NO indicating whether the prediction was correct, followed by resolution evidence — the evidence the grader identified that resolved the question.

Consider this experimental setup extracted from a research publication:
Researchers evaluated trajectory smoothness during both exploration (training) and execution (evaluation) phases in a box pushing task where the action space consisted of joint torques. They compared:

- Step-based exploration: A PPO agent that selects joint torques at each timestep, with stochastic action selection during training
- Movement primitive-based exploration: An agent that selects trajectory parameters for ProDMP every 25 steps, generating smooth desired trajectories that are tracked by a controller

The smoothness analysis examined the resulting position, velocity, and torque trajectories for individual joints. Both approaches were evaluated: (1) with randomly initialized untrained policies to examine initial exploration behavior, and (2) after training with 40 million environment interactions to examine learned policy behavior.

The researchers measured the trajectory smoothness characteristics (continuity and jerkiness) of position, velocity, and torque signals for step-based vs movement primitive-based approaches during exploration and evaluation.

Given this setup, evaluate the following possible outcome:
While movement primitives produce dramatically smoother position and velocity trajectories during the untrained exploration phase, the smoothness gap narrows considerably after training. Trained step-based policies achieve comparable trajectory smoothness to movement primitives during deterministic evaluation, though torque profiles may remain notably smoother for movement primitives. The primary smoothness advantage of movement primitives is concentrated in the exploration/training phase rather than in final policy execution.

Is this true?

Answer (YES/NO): NO